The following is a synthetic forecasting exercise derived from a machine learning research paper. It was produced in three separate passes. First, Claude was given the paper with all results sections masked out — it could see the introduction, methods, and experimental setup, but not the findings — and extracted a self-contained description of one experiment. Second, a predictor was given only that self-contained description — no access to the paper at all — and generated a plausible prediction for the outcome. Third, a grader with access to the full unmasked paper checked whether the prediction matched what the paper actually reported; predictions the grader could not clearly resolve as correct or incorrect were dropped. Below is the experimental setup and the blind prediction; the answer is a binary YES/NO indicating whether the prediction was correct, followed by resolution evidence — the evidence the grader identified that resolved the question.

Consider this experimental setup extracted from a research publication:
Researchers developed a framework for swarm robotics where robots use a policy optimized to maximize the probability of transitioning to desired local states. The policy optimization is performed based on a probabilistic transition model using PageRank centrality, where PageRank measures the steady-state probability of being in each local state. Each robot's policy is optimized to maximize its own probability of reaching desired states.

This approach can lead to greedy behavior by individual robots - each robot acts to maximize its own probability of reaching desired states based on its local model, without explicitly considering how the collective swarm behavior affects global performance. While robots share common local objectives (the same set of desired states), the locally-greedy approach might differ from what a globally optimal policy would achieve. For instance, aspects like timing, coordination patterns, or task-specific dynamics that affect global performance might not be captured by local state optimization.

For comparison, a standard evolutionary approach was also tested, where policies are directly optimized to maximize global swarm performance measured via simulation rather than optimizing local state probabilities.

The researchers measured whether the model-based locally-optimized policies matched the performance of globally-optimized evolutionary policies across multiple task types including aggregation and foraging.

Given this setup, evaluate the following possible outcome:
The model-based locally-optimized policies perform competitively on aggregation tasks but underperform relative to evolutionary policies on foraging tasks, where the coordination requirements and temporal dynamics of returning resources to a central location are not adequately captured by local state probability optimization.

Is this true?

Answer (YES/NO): NO